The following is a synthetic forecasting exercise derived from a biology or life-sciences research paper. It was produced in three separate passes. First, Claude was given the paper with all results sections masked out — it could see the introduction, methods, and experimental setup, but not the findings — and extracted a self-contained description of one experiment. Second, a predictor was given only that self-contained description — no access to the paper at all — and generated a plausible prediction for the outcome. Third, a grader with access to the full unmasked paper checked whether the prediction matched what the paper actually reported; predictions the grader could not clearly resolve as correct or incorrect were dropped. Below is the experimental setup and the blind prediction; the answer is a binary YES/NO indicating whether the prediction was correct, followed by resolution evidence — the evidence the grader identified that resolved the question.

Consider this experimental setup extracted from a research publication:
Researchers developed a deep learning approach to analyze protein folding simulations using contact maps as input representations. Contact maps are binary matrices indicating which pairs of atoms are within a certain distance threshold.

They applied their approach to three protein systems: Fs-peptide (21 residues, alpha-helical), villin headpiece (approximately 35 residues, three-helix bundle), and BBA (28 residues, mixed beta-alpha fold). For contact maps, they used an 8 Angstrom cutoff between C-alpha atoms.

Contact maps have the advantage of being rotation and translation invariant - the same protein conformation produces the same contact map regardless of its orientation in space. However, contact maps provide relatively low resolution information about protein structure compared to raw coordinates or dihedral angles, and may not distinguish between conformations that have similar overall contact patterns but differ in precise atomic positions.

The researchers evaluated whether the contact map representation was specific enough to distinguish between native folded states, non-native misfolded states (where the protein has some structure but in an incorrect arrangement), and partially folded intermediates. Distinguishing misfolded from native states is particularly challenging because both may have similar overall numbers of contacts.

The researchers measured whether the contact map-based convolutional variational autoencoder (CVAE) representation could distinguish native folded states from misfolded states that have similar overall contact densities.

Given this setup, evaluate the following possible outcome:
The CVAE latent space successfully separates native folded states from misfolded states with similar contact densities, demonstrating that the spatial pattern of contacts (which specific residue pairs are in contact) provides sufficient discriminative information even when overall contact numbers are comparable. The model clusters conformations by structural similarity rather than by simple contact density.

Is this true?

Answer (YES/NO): YES